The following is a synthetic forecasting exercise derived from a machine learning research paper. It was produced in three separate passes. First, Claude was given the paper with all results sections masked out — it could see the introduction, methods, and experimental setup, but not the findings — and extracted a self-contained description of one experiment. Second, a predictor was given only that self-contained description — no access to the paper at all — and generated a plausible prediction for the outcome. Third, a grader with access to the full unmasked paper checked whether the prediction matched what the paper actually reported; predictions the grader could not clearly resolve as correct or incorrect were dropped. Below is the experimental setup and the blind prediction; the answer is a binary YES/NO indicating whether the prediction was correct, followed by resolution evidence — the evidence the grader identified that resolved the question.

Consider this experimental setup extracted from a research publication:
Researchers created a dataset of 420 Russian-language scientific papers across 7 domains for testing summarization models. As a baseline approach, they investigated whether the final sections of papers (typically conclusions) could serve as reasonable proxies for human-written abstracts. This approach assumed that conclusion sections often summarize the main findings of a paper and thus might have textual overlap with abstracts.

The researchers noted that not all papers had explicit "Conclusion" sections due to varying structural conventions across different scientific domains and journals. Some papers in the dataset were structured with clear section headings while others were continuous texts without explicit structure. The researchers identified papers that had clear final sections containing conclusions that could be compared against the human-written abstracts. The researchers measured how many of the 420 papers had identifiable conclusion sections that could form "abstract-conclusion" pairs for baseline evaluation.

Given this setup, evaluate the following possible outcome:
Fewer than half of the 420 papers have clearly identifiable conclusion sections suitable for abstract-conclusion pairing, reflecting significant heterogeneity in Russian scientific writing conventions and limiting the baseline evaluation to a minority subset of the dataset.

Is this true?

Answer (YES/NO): YES